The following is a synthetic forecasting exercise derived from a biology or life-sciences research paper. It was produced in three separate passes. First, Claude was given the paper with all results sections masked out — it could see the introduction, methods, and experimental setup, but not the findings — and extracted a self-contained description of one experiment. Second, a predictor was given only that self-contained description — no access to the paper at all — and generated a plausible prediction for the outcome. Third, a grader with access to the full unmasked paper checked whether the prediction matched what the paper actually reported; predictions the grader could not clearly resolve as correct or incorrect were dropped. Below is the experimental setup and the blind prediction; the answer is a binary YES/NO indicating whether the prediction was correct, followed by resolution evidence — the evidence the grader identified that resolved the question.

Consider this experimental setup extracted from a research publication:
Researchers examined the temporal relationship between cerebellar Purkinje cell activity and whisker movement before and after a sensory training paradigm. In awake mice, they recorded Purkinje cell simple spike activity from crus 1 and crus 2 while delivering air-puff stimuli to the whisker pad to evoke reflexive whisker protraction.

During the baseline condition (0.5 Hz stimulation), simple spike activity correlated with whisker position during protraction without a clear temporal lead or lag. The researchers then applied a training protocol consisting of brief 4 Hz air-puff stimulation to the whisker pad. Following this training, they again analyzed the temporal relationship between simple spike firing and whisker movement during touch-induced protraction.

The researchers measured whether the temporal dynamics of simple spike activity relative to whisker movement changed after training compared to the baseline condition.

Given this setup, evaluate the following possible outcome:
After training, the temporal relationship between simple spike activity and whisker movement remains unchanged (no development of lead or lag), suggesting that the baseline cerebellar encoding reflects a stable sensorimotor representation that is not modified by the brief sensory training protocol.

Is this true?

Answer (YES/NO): NO